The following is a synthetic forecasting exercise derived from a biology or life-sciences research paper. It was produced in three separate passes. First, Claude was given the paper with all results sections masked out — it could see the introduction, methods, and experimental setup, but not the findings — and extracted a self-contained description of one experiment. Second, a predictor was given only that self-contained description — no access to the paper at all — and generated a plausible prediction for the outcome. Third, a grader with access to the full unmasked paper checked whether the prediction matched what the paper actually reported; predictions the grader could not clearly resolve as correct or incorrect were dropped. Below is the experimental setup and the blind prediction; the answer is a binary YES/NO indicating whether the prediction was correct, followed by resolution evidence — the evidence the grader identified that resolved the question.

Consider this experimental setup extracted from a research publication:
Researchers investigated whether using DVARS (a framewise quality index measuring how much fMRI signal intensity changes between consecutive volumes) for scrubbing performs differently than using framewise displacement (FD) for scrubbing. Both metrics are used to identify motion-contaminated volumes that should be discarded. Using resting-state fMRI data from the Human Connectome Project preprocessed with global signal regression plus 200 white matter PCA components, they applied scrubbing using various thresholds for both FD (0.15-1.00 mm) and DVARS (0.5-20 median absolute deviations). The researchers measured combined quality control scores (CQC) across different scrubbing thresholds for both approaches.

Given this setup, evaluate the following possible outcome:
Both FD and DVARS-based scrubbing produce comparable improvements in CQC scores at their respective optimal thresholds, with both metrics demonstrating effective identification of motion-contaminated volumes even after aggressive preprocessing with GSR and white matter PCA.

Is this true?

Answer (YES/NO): NO